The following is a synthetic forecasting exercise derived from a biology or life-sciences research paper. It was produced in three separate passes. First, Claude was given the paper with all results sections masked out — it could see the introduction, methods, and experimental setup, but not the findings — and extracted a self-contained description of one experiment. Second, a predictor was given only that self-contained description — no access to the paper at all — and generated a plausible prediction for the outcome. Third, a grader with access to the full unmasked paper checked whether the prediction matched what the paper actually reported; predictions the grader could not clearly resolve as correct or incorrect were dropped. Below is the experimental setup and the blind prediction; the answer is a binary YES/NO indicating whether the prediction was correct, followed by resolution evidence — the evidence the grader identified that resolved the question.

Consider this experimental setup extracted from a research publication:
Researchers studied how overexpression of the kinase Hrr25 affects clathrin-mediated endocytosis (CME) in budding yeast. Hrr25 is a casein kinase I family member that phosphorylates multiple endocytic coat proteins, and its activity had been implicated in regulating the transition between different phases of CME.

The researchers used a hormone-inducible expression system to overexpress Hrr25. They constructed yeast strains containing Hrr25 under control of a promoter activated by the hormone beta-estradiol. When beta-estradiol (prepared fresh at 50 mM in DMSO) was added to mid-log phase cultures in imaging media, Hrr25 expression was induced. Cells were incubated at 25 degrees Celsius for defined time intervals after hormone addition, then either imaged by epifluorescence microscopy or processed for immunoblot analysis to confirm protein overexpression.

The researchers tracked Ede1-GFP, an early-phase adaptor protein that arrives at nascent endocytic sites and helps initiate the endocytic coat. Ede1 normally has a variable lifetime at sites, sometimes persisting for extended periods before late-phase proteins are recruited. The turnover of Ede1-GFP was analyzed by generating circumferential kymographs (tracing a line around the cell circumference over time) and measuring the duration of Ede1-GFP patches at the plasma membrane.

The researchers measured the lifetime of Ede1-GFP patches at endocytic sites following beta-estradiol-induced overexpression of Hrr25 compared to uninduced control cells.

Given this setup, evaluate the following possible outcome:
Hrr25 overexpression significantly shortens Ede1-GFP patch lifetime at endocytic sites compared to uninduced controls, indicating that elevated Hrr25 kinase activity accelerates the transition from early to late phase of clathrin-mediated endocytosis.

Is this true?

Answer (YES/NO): NO